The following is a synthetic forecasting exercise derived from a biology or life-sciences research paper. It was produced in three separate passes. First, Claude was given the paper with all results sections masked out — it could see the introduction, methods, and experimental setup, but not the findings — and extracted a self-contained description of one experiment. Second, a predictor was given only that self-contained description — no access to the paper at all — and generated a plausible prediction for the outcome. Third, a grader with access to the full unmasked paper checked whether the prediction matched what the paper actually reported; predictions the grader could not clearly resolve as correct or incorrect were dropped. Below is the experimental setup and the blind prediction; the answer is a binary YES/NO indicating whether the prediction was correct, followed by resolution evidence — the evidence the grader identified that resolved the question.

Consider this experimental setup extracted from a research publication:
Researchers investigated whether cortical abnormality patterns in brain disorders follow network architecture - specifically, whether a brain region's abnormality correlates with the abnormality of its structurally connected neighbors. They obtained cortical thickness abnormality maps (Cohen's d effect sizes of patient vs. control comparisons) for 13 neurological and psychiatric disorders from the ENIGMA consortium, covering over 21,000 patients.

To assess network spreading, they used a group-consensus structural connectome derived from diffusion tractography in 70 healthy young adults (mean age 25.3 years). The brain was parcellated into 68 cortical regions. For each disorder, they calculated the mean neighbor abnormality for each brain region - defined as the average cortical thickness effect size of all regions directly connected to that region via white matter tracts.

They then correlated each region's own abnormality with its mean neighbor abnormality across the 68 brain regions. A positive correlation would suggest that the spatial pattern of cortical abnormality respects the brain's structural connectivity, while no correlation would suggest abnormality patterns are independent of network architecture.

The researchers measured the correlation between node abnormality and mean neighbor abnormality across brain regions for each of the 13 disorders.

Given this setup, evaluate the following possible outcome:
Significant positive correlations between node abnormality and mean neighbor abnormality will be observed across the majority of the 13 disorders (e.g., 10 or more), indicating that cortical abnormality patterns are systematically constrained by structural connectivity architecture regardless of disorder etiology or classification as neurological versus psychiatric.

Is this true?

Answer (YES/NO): NO